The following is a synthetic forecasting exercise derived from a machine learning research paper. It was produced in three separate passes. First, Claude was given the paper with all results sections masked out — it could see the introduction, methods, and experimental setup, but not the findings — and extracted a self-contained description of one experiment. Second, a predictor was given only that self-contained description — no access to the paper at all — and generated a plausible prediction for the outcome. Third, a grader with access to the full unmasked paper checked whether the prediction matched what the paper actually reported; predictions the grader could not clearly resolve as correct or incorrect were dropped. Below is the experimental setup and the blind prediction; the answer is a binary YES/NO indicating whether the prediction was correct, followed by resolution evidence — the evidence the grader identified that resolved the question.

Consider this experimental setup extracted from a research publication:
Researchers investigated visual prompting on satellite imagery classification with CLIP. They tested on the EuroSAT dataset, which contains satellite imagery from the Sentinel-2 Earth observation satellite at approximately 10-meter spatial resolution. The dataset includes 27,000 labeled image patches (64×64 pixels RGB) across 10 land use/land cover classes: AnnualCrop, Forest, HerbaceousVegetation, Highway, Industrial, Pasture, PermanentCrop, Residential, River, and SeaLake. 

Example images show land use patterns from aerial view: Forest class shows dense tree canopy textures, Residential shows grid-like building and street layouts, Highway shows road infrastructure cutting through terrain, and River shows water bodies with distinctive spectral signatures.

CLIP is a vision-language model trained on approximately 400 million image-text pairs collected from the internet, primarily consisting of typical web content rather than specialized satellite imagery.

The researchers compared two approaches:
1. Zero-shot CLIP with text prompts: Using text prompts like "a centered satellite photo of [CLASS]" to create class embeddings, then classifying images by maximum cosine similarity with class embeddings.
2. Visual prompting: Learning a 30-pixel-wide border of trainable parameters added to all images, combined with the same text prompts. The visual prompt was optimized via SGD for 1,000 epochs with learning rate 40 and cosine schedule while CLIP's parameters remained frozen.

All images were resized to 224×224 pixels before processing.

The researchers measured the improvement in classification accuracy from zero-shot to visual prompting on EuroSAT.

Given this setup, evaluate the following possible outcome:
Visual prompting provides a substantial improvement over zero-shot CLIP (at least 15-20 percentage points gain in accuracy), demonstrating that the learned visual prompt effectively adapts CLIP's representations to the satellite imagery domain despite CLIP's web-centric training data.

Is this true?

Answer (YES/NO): YES